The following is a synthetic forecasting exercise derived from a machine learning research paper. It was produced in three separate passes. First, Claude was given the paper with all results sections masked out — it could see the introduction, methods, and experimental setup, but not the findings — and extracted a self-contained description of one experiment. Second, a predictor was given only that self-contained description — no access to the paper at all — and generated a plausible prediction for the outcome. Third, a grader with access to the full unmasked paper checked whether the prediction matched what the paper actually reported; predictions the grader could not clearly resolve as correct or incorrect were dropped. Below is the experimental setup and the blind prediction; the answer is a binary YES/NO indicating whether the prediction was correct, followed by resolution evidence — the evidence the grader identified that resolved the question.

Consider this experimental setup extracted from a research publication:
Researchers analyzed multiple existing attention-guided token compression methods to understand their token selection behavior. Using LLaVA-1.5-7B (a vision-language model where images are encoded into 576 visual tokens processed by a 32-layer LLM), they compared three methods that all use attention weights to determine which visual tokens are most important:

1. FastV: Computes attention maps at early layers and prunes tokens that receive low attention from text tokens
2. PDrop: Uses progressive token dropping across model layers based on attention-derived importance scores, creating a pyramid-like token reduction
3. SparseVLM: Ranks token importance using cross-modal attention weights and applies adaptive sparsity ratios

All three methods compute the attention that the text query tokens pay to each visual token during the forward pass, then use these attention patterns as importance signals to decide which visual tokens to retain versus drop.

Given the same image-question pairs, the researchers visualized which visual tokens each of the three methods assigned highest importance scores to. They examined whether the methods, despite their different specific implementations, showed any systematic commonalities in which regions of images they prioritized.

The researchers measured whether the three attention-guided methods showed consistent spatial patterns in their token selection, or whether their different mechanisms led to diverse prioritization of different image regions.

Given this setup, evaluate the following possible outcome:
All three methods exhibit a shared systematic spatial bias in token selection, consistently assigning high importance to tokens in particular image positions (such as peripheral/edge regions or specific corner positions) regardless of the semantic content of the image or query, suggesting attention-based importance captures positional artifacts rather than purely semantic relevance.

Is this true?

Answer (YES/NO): YES